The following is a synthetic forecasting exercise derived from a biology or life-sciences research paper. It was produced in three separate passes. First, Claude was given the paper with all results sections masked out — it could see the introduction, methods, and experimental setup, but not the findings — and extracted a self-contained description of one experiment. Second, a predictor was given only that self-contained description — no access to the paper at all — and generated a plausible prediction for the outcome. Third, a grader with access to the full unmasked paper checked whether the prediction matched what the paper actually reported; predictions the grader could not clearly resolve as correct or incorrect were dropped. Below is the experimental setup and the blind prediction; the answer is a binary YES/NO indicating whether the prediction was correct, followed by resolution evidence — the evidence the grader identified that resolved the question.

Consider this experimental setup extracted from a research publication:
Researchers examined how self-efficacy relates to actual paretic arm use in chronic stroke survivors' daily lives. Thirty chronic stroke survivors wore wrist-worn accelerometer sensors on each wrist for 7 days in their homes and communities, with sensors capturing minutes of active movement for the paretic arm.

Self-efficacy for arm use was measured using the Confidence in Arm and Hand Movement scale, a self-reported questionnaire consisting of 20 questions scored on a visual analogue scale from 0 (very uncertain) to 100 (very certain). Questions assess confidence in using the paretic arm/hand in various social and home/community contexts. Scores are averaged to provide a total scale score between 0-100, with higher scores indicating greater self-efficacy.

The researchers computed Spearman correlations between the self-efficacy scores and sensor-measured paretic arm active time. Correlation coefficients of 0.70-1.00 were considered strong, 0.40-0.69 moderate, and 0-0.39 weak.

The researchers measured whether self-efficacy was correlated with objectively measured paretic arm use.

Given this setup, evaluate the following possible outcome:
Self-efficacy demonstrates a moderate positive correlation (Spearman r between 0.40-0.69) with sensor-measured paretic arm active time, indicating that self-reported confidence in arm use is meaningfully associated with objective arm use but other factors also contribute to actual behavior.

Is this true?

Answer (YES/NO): YES